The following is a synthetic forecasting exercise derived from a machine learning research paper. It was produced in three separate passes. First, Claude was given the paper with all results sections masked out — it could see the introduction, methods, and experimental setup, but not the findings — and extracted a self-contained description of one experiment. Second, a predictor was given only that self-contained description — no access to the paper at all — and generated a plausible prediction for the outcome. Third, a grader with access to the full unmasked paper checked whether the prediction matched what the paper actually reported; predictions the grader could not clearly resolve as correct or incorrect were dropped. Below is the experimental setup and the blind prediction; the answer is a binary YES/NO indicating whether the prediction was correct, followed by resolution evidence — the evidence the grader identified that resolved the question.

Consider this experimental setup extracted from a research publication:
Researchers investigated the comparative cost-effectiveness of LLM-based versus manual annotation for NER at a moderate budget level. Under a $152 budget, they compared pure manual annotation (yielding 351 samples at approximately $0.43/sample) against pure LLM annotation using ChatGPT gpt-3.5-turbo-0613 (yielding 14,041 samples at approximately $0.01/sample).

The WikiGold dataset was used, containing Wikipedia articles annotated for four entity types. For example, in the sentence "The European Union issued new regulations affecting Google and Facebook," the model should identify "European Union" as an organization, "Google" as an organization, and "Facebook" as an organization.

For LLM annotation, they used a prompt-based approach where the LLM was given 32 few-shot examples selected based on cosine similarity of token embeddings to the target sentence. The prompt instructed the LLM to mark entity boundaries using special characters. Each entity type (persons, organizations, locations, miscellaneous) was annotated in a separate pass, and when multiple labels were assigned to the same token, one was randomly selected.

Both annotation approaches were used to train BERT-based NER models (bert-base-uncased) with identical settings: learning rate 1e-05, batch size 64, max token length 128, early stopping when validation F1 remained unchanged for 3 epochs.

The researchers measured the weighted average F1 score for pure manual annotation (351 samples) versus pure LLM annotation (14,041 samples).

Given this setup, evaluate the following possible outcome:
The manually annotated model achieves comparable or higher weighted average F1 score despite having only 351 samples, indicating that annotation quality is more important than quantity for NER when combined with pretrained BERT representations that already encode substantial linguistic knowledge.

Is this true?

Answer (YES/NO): NO